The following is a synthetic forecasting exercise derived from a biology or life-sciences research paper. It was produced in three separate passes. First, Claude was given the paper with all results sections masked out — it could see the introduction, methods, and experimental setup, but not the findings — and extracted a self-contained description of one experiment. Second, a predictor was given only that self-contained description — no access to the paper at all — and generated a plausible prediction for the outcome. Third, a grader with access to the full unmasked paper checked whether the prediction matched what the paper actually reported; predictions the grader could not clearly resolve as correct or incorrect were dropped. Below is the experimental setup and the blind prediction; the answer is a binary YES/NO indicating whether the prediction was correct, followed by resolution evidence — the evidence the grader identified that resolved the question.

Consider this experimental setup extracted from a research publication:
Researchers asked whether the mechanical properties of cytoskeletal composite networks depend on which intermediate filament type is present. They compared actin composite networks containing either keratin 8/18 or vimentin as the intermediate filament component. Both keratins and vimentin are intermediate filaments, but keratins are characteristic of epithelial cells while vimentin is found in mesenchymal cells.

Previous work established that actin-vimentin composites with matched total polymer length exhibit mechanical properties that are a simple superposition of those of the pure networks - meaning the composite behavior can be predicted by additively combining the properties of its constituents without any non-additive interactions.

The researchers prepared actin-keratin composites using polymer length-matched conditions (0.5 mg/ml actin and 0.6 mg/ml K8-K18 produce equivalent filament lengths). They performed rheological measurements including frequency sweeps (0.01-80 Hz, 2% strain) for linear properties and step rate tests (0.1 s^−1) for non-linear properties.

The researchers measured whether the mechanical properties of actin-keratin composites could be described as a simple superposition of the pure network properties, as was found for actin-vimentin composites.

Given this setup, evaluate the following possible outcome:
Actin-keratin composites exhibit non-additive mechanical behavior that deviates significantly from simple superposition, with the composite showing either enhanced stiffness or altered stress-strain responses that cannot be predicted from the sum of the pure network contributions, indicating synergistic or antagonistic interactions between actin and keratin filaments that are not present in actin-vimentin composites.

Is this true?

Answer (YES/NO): YES